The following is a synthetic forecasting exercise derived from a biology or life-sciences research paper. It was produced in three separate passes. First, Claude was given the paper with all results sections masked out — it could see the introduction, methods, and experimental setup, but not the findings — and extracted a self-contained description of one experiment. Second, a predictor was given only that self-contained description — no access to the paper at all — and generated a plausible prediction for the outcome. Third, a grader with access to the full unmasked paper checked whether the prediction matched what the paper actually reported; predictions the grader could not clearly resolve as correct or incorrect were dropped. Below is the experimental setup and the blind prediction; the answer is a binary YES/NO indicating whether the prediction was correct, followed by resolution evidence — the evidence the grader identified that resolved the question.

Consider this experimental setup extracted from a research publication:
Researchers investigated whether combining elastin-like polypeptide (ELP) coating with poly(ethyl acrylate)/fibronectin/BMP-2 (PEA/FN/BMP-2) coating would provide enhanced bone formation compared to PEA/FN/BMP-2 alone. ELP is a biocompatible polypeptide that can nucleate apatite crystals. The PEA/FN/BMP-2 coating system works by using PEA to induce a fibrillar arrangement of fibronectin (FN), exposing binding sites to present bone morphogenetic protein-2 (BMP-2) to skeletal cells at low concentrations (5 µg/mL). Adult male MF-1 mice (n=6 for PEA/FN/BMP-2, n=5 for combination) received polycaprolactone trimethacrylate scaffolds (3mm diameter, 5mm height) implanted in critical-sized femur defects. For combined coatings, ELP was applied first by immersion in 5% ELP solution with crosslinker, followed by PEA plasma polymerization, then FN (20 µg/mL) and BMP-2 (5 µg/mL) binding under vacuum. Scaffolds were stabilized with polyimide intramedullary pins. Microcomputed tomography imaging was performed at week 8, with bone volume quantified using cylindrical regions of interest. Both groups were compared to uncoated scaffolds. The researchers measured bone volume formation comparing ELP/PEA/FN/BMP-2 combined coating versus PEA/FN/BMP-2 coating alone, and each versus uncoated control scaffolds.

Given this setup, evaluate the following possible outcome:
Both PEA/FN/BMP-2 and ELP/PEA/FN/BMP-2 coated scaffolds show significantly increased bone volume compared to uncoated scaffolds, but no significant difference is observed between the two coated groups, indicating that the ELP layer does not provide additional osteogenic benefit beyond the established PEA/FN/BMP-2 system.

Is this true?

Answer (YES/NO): NO